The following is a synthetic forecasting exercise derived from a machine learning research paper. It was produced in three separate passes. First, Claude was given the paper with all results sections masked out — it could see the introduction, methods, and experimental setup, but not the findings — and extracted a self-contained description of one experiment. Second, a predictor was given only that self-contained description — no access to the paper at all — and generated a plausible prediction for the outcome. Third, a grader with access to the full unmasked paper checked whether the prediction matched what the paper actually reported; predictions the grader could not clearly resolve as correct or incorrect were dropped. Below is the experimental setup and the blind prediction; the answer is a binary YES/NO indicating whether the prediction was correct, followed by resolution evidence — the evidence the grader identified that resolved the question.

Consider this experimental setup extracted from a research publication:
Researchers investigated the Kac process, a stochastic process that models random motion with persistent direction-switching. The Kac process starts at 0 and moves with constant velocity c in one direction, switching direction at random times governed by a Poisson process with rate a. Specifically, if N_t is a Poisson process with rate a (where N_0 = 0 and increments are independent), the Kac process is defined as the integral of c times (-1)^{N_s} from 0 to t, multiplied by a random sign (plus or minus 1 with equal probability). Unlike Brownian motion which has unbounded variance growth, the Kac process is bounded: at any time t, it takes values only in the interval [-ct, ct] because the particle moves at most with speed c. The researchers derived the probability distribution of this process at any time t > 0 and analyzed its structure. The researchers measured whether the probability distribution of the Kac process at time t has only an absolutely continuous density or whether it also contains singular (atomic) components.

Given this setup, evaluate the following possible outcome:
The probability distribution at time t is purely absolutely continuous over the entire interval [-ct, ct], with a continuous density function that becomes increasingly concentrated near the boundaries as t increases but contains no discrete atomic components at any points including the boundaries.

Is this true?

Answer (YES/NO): NO